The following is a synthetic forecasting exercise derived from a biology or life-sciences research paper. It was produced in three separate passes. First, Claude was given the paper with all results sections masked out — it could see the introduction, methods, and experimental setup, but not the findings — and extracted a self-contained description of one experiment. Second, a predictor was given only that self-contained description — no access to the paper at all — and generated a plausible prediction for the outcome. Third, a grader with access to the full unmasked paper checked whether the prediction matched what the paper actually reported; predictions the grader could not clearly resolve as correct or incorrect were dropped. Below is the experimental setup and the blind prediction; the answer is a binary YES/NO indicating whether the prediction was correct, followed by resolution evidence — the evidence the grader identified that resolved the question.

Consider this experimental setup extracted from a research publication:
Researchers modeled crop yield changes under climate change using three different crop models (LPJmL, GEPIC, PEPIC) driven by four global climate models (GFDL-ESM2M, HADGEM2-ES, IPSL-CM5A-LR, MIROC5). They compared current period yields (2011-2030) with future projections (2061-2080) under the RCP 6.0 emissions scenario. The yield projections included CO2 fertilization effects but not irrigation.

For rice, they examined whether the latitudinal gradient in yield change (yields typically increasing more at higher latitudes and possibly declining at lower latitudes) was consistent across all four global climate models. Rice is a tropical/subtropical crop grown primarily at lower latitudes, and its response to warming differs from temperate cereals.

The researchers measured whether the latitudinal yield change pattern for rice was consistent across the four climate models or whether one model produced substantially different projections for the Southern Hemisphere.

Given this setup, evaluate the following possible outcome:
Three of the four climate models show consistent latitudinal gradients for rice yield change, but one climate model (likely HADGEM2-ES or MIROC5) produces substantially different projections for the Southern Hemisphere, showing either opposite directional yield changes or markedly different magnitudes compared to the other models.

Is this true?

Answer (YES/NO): YES